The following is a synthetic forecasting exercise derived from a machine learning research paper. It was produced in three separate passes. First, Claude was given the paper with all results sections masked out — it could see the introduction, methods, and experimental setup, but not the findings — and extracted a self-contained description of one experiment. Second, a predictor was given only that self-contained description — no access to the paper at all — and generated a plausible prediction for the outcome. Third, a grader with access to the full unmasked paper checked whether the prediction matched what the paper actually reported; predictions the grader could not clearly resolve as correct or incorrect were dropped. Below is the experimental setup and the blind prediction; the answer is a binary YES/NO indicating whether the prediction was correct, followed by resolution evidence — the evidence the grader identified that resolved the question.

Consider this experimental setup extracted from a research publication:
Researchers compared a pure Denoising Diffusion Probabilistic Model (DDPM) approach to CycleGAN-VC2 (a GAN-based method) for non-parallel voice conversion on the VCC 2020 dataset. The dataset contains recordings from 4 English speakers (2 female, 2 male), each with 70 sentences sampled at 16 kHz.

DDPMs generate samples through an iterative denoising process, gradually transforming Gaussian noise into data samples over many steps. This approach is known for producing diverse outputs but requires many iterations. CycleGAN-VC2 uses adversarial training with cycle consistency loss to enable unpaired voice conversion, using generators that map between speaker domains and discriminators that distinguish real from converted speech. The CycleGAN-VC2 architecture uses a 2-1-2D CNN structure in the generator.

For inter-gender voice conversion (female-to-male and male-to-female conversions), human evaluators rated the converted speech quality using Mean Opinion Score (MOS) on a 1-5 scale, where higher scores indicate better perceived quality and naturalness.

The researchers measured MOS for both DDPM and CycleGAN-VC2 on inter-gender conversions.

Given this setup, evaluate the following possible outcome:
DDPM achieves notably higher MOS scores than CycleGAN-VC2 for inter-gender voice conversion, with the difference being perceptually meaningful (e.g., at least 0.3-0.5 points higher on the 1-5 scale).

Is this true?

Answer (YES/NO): YES